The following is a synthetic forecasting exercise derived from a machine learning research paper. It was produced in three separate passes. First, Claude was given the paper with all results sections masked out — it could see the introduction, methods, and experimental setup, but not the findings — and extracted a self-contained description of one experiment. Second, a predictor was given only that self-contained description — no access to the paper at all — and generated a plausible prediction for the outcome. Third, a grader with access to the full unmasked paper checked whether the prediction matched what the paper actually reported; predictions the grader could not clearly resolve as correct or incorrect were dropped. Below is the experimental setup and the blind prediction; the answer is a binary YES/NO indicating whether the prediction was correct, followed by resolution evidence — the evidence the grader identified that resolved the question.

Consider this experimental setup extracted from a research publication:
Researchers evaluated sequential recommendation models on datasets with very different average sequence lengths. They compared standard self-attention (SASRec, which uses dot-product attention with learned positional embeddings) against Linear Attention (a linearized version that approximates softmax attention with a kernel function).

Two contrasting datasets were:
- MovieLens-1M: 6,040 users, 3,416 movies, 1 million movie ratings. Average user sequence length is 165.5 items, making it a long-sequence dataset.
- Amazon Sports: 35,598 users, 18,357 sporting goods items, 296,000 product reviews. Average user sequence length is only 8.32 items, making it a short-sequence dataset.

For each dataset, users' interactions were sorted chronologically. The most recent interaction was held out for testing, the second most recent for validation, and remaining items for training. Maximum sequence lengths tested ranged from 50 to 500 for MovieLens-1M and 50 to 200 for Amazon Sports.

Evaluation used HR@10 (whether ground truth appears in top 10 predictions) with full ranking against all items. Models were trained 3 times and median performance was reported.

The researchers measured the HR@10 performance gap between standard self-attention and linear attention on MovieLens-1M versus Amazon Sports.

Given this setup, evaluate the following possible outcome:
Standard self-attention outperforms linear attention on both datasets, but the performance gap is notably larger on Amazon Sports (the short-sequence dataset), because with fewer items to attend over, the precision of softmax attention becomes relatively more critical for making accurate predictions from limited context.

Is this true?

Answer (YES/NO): NO